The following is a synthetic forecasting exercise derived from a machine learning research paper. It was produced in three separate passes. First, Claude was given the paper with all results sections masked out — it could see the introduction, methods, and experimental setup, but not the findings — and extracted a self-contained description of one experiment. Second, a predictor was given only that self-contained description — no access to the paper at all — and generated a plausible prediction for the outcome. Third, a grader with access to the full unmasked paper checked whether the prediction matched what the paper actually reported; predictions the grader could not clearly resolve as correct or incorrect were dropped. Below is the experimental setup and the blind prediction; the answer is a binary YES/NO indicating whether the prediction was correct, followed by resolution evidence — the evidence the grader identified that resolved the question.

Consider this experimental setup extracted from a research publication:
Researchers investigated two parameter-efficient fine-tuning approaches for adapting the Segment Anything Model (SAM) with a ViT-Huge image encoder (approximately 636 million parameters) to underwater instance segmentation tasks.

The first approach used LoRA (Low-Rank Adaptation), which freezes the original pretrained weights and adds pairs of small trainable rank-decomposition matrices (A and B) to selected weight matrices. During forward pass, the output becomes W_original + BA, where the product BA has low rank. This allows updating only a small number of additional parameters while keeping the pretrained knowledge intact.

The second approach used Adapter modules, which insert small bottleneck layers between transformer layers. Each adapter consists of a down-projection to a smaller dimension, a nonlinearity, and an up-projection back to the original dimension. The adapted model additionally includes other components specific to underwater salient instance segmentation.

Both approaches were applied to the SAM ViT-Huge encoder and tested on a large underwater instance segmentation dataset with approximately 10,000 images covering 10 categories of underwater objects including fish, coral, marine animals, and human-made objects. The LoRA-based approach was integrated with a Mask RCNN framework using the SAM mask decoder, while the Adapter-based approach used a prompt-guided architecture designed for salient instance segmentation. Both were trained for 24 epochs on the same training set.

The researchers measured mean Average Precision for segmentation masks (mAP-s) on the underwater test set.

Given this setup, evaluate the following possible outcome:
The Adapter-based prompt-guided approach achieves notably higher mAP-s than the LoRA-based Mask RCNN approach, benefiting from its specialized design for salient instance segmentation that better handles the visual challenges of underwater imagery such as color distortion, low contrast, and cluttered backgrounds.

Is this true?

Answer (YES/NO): NO